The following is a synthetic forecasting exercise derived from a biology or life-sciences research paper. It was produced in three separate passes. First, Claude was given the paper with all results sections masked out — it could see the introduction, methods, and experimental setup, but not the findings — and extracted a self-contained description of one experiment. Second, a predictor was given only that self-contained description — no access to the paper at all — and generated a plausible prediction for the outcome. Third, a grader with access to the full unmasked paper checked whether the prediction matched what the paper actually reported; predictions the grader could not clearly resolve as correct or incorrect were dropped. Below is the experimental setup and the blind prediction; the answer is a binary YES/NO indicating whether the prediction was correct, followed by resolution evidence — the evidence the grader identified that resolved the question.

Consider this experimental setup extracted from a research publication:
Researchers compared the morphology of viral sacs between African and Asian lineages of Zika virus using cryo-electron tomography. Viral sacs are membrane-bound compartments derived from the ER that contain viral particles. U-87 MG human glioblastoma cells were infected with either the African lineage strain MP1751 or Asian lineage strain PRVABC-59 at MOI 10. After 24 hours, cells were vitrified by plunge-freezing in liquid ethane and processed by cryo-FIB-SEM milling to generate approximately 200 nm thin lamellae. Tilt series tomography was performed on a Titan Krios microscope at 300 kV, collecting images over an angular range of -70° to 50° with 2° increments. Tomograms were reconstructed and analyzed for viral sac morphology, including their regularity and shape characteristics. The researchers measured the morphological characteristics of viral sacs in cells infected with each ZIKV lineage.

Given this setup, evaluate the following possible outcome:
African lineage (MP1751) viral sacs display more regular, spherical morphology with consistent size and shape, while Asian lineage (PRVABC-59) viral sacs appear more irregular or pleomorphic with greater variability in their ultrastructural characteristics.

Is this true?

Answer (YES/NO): YES